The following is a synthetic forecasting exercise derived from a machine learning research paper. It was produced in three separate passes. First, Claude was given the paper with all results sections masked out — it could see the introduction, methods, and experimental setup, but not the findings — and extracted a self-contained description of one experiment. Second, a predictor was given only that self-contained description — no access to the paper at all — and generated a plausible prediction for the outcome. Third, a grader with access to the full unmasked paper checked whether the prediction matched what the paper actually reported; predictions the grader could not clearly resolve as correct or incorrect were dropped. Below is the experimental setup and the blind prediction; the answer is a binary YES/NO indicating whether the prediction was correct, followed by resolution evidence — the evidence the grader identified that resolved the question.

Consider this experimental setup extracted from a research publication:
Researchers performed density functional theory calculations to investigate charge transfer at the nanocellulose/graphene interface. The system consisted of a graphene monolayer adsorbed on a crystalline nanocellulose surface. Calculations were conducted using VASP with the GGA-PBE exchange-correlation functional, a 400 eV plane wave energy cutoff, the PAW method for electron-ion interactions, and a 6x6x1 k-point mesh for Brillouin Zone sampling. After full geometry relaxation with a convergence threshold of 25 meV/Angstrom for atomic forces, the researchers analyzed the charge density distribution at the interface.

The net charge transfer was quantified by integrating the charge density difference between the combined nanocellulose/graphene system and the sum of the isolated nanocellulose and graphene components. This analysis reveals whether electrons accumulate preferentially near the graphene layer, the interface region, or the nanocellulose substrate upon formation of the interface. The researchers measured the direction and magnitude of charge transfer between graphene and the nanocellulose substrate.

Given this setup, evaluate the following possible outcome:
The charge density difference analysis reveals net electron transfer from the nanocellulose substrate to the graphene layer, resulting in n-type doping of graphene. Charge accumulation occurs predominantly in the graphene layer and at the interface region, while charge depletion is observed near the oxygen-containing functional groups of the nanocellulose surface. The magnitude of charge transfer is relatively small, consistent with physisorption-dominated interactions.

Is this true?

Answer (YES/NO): NO